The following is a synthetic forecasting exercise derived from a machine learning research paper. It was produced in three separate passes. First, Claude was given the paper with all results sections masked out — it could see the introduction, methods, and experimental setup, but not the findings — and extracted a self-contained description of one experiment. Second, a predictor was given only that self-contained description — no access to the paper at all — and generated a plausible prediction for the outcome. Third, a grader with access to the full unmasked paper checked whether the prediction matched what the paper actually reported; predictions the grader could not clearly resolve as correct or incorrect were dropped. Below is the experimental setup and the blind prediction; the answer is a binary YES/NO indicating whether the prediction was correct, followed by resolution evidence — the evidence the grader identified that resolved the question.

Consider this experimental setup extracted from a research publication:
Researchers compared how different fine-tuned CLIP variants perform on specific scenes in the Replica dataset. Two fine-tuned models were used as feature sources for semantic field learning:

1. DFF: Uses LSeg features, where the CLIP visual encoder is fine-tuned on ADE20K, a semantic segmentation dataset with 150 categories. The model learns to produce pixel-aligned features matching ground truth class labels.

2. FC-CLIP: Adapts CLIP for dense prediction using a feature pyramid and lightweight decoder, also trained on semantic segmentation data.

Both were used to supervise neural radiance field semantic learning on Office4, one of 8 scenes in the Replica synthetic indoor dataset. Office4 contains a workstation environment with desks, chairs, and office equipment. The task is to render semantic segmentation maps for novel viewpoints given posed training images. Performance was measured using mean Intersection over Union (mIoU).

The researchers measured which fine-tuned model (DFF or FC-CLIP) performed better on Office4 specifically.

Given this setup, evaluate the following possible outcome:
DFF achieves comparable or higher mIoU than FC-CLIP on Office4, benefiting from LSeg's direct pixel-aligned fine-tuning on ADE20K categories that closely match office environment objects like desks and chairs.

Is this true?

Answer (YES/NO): NO